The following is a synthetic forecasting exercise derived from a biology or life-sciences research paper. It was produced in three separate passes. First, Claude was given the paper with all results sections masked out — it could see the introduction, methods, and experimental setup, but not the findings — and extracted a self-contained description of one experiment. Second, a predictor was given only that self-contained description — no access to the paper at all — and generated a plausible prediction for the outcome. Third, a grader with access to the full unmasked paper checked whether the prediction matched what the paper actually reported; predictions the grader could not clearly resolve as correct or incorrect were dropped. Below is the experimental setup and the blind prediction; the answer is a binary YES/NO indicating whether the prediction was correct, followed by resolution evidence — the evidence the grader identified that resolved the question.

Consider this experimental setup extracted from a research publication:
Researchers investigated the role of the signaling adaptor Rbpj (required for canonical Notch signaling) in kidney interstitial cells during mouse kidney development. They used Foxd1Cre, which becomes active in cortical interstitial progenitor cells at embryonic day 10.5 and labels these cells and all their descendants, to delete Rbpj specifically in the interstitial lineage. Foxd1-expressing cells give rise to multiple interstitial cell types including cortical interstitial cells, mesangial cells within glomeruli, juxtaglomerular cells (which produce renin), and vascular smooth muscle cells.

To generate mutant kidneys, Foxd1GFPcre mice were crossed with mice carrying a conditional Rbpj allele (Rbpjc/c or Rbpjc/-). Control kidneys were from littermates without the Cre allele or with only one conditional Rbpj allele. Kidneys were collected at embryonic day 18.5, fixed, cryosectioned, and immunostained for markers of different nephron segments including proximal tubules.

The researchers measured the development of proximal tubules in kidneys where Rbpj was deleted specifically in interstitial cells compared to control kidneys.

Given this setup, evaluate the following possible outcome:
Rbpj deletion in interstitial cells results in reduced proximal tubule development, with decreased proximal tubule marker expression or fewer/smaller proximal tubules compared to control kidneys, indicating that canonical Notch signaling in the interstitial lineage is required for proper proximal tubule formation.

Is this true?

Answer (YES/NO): YES